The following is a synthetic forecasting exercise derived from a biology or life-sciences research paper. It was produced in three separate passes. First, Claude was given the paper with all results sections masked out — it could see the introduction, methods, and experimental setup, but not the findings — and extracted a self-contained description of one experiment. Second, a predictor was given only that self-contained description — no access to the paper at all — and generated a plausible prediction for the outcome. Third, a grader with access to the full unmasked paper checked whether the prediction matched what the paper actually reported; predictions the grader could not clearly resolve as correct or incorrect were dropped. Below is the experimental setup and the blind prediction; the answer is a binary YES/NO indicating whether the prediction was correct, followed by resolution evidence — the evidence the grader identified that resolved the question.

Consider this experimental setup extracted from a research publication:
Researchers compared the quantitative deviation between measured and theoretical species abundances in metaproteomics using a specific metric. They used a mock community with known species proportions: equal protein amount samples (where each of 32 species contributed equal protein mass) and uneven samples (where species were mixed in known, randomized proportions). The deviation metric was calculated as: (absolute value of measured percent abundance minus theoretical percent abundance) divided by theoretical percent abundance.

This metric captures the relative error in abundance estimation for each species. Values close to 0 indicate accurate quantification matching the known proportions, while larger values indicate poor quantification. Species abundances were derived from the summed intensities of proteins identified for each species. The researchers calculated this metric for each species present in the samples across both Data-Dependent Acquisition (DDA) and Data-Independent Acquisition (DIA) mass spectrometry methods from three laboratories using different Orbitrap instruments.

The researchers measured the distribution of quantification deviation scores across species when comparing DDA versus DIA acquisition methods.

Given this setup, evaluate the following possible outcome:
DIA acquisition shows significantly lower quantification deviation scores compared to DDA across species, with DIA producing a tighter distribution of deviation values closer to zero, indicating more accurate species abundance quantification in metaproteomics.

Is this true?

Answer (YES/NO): NO